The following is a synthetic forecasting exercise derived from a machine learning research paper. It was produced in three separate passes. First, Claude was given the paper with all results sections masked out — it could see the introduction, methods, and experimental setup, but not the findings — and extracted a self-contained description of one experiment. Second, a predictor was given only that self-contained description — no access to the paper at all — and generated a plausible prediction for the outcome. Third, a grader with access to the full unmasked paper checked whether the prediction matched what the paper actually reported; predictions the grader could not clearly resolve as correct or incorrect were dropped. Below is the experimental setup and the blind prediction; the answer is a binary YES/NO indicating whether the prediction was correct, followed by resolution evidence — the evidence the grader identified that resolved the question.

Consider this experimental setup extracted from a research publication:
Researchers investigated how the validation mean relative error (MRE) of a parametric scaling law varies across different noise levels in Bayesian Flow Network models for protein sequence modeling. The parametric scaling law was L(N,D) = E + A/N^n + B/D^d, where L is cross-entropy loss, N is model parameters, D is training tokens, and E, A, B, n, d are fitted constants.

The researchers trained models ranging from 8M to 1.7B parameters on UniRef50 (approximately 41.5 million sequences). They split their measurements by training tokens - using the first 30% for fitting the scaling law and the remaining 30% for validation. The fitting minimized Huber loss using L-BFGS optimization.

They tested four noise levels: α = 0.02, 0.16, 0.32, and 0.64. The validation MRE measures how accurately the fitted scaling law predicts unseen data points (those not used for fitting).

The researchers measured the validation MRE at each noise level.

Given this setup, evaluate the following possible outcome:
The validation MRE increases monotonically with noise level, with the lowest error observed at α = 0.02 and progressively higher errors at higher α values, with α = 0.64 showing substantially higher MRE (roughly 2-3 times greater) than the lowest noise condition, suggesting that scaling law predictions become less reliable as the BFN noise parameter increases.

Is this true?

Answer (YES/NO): NO